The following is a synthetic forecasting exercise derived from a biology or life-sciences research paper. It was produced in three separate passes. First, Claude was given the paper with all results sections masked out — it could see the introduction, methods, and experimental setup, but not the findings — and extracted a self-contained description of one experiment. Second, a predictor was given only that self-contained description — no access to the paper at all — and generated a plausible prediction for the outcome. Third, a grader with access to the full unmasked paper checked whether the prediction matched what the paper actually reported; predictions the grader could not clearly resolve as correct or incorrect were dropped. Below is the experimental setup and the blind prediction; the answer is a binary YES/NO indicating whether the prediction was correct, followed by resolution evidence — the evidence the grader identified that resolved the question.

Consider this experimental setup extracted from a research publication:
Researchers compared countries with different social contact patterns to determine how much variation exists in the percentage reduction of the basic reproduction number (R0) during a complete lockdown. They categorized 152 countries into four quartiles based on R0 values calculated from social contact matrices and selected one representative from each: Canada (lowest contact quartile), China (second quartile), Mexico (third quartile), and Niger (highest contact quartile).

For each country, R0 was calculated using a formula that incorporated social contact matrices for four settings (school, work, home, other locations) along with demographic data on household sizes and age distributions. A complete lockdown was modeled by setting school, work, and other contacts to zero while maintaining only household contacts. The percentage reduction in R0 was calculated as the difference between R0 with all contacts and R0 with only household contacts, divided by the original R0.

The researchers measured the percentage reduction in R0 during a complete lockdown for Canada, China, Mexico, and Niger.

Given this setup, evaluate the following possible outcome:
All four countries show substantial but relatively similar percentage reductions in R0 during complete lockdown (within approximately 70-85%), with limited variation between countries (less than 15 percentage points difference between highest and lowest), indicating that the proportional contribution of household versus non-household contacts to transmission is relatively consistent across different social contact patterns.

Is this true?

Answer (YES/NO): YES